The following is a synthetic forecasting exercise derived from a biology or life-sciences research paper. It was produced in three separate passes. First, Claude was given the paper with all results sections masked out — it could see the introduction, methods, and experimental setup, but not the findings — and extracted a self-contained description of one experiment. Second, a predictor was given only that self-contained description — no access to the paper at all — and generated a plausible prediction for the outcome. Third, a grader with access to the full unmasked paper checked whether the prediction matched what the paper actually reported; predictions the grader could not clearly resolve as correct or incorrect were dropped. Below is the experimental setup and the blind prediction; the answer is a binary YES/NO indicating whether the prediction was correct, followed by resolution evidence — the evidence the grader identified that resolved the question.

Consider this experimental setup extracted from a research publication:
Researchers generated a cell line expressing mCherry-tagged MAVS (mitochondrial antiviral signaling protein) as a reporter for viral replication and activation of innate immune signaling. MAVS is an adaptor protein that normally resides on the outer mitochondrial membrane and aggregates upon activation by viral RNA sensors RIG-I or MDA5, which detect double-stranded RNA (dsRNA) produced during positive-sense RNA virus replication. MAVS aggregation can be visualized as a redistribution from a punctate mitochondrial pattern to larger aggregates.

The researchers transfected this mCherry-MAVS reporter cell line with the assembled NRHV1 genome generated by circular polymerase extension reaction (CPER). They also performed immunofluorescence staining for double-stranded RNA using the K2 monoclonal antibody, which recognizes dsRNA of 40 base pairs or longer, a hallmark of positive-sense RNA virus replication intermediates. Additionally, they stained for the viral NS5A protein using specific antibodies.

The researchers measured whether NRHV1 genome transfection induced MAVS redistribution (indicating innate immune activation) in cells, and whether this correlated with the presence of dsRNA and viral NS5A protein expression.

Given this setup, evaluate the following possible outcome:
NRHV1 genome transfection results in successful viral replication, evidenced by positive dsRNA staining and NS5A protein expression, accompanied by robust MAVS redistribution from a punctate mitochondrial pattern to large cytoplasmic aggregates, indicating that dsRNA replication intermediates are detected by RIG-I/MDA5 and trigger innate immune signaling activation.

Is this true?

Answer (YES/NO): NO